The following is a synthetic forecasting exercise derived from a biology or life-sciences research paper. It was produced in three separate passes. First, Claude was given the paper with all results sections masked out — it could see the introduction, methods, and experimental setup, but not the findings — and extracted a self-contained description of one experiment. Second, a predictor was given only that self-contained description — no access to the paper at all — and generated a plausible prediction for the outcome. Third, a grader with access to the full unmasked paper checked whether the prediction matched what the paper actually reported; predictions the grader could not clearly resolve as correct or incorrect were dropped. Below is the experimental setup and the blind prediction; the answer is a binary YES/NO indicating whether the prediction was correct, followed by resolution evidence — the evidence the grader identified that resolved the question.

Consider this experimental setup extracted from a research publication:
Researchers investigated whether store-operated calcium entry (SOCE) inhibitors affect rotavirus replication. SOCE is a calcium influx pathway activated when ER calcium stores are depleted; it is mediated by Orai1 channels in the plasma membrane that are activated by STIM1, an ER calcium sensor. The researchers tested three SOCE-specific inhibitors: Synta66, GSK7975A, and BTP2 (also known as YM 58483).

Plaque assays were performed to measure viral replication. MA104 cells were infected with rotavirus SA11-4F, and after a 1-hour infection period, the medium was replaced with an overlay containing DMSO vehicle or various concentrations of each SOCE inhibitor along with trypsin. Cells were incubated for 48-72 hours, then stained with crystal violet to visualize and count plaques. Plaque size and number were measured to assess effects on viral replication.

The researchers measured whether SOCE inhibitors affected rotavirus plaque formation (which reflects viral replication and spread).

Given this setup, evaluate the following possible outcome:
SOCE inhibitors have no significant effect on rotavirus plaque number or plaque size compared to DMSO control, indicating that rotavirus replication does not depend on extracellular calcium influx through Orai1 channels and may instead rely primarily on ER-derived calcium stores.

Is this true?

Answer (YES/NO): NO